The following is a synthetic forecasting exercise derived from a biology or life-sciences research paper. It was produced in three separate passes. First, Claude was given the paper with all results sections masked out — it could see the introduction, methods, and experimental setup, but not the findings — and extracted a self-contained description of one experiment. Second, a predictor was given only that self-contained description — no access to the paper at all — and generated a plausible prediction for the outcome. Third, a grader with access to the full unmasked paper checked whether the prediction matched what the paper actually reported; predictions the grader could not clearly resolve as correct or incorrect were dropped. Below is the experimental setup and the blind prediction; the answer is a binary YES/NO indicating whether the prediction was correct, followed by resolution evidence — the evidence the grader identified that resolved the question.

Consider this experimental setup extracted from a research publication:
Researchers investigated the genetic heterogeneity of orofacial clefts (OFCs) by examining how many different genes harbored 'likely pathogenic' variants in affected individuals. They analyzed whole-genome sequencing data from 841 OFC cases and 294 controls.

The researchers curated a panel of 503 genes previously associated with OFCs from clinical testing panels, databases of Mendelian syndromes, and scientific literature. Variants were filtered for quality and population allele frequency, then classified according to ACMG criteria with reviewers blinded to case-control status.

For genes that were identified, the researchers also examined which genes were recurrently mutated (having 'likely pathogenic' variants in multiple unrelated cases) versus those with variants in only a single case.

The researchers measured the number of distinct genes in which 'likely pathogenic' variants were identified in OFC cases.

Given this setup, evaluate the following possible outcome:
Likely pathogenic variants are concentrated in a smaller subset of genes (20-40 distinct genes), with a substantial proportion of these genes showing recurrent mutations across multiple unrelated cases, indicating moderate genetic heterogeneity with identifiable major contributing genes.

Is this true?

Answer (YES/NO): YES